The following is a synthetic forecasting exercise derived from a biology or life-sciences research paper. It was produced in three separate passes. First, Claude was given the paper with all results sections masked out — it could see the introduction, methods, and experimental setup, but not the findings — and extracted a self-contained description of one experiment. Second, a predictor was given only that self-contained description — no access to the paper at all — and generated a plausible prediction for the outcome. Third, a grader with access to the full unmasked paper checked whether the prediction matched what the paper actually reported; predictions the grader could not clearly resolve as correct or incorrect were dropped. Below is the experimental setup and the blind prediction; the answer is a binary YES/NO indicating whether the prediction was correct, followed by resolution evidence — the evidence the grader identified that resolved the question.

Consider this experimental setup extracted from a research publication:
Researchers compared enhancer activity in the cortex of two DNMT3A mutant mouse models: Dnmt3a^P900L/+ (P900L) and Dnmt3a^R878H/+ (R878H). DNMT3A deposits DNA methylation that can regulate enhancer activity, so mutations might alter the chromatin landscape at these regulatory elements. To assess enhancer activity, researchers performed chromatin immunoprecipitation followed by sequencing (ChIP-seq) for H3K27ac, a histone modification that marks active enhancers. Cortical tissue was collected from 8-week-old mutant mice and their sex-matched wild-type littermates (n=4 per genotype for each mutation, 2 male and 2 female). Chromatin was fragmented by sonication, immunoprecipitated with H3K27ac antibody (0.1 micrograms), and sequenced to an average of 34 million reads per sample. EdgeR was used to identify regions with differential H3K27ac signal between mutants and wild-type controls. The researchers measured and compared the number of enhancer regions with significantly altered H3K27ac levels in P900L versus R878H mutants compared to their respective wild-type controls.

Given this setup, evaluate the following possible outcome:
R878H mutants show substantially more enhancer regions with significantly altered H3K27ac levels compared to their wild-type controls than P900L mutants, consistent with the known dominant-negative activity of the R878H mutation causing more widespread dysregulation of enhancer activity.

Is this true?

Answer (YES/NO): YES